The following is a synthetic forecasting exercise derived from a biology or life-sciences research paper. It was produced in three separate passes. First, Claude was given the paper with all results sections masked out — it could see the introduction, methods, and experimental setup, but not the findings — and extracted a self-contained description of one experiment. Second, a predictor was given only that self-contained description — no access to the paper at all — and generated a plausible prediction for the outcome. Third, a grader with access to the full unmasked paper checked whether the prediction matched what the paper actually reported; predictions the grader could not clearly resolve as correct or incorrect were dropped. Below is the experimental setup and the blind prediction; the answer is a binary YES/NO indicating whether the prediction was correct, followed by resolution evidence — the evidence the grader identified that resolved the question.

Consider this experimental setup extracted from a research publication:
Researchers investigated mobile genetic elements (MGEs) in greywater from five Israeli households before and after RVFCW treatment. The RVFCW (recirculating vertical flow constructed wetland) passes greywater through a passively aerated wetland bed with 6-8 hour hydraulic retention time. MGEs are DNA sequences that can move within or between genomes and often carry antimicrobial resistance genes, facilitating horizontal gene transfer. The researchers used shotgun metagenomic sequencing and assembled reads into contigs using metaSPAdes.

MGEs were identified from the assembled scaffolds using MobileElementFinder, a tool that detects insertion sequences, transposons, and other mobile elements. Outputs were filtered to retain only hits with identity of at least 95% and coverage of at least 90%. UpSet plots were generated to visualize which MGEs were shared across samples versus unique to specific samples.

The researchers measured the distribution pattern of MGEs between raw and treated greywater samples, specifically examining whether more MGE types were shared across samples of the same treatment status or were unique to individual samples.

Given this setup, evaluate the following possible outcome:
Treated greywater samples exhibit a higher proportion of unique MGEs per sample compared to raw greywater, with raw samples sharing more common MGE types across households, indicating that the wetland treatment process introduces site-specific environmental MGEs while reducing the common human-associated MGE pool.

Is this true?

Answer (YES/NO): NO